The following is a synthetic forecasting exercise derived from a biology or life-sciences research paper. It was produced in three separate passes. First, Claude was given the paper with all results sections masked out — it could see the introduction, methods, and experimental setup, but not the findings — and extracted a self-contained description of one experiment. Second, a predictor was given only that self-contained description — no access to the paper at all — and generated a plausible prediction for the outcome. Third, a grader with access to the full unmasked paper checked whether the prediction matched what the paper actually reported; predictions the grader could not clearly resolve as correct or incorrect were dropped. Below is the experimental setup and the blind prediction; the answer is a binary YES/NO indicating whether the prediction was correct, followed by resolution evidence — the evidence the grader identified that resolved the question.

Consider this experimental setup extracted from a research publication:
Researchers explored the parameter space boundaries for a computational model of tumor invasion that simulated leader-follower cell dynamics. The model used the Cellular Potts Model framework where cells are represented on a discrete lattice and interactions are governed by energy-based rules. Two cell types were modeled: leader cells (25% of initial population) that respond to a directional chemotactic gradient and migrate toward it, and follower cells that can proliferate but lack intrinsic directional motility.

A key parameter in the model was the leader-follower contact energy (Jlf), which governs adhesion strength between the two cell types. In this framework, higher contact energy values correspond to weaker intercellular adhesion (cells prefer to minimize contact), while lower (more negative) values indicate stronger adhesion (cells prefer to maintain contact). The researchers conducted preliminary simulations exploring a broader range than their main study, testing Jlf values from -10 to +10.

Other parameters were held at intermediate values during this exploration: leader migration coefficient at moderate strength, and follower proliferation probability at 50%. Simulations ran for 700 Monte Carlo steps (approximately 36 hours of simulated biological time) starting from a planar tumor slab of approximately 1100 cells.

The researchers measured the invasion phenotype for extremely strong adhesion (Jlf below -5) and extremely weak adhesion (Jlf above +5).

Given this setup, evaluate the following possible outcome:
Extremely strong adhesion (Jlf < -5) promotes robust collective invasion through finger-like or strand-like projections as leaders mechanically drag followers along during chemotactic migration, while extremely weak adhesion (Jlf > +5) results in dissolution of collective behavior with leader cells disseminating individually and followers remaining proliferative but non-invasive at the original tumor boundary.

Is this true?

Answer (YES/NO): NO